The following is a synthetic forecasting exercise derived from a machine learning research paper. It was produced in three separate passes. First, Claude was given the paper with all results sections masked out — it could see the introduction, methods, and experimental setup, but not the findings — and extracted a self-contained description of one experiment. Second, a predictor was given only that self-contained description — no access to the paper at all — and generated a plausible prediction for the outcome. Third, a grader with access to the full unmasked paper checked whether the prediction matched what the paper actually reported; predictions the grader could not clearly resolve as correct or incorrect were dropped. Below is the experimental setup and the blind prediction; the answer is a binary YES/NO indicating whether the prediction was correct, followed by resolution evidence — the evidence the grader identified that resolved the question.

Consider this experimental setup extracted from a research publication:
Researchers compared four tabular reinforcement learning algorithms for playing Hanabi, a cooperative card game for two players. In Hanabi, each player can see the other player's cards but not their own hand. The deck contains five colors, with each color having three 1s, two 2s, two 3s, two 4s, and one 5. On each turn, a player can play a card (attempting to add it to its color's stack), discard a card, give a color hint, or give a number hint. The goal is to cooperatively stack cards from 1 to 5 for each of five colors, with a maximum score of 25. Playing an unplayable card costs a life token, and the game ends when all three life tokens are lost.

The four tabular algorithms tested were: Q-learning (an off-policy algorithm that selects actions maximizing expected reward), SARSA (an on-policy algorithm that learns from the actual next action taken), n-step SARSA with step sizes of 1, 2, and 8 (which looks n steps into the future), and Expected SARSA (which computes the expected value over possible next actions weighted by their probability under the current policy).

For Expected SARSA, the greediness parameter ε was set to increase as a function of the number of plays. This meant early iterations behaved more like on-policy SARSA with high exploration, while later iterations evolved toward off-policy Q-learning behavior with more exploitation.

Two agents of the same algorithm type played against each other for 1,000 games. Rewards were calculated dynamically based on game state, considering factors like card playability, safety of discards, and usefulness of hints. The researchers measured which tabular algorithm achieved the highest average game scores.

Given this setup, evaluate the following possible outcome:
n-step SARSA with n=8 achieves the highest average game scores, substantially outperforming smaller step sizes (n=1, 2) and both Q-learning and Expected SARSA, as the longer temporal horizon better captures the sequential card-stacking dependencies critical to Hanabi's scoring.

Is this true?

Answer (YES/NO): NO